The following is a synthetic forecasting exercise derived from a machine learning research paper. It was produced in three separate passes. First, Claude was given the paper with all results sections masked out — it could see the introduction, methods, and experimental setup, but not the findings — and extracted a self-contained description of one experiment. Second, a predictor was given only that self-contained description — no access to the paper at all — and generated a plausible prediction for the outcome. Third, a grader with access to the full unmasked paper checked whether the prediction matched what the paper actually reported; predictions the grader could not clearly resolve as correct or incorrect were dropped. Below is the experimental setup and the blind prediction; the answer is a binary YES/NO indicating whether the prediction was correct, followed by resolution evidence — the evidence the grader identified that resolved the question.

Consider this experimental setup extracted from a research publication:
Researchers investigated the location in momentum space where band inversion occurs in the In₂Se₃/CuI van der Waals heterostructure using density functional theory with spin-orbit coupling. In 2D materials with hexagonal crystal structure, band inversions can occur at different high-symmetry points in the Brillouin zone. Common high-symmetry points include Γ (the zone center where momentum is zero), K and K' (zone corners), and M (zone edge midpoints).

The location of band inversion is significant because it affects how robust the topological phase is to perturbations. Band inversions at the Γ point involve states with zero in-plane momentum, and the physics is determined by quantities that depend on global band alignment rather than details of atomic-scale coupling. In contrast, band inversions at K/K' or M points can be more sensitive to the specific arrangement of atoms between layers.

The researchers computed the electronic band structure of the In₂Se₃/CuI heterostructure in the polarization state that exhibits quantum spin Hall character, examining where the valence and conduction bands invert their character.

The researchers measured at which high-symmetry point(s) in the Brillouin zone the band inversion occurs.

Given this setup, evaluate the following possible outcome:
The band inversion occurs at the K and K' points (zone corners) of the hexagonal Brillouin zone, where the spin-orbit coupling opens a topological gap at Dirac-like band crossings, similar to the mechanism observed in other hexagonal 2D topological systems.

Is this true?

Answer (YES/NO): NO